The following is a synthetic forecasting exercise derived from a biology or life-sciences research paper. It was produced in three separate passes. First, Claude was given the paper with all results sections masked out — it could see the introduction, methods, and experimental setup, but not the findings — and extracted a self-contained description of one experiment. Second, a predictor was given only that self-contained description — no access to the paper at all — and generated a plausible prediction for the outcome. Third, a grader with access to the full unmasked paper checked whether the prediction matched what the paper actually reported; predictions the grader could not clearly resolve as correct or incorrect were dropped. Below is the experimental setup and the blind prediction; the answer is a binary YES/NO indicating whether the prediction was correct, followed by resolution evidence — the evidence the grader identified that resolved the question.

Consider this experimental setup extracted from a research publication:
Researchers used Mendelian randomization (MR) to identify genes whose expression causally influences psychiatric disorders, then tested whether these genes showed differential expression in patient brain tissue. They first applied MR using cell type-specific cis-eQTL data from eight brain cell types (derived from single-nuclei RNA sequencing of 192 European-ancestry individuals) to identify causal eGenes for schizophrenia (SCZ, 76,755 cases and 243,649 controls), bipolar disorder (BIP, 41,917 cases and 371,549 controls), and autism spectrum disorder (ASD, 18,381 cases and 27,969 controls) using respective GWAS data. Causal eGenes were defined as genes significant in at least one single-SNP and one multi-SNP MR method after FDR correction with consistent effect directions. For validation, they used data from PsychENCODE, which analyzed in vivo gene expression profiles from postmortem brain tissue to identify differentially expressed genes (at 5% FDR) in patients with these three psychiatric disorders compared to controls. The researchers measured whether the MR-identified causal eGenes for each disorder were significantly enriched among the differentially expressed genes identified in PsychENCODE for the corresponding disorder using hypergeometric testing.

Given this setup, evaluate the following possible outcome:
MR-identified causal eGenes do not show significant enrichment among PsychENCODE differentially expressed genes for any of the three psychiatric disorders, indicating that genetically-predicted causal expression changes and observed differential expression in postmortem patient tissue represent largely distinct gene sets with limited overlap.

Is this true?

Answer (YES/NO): NO